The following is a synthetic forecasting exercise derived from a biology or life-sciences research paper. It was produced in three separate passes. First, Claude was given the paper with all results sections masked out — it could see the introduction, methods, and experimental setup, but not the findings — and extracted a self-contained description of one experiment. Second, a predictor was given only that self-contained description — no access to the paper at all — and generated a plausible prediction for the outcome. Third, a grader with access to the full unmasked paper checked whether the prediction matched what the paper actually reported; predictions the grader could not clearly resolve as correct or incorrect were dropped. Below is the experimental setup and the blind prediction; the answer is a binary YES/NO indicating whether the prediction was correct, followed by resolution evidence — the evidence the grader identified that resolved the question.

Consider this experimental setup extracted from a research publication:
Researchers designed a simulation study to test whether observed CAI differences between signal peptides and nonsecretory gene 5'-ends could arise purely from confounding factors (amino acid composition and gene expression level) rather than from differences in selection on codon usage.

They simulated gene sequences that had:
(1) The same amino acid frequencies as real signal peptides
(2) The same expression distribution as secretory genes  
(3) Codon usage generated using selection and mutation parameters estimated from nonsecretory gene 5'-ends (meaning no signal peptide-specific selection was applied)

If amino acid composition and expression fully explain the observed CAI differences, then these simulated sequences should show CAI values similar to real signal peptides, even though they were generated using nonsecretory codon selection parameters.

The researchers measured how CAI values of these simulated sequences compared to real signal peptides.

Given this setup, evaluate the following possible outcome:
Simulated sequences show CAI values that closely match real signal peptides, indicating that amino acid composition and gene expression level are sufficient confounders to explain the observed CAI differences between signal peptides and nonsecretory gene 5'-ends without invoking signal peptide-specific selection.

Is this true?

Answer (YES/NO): YES